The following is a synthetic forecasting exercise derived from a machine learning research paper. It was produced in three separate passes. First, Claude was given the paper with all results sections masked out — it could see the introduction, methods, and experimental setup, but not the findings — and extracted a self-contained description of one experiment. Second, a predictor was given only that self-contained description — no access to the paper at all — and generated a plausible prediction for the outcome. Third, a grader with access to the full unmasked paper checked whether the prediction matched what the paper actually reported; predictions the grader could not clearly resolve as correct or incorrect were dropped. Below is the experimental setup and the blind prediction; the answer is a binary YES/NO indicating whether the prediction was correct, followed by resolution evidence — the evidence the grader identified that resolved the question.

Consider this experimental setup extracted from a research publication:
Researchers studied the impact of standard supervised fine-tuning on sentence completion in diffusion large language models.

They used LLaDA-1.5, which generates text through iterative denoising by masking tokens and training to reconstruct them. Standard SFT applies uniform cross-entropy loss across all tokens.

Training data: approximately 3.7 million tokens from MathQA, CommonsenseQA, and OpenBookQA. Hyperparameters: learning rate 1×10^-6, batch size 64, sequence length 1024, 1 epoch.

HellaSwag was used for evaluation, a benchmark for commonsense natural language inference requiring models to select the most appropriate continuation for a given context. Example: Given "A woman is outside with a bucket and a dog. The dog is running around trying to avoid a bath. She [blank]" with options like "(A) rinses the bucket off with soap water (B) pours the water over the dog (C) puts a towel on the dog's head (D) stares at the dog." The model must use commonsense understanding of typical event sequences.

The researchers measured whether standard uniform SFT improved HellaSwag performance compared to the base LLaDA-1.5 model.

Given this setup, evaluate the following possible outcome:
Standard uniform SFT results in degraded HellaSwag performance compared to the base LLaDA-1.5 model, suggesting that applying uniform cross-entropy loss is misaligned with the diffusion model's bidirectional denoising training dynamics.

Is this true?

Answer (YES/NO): NO